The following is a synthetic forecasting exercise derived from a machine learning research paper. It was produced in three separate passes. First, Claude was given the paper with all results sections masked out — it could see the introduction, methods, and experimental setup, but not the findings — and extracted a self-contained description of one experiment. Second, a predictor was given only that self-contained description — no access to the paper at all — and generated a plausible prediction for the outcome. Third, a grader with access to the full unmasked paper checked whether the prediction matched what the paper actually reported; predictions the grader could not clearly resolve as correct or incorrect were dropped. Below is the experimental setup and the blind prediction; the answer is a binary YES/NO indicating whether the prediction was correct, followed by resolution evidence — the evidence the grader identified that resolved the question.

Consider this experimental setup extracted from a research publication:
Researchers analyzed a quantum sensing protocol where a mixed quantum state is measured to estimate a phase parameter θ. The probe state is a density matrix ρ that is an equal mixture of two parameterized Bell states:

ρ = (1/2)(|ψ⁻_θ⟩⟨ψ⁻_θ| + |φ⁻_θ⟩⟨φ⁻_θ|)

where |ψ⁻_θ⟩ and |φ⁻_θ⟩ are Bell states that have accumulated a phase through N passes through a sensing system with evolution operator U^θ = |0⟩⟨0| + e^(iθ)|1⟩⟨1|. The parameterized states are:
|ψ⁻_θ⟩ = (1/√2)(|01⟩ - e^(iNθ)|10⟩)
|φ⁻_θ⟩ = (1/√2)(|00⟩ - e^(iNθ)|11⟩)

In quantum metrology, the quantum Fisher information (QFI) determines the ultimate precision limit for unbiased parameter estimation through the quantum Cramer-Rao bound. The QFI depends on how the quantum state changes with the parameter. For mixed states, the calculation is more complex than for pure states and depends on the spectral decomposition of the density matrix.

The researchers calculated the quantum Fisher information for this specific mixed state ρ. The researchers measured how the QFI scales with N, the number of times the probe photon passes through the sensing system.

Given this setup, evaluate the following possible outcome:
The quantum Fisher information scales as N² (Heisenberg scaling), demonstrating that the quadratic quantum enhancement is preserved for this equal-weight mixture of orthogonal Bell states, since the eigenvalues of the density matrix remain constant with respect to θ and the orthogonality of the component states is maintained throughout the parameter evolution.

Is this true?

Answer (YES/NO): YES